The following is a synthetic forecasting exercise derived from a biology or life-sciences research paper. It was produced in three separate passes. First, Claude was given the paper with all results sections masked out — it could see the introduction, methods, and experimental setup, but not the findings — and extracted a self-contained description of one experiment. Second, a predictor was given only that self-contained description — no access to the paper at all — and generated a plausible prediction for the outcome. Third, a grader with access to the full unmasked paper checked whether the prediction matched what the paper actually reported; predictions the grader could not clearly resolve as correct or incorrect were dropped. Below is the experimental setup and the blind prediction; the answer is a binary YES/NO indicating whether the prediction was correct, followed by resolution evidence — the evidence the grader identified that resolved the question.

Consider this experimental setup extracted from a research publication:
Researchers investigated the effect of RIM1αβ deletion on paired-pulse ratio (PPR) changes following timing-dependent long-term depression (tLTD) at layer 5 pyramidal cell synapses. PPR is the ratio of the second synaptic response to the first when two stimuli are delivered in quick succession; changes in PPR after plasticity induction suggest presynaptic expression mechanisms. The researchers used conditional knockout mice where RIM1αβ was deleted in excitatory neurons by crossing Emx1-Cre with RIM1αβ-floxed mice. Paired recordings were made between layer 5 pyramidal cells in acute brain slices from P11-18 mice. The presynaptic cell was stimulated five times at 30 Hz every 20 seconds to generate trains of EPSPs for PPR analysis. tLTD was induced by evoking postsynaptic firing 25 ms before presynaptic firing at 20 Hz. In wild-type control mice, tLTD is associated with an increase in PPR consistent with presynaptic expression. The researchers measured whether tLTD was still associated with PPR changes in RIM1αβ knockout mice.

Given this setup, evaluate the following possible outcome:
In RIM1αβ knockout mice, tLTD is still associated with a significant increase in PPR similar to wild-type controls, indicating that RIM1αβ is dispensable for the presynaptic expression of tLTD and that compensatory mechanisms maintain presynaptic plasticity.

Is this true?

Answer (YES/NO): NO